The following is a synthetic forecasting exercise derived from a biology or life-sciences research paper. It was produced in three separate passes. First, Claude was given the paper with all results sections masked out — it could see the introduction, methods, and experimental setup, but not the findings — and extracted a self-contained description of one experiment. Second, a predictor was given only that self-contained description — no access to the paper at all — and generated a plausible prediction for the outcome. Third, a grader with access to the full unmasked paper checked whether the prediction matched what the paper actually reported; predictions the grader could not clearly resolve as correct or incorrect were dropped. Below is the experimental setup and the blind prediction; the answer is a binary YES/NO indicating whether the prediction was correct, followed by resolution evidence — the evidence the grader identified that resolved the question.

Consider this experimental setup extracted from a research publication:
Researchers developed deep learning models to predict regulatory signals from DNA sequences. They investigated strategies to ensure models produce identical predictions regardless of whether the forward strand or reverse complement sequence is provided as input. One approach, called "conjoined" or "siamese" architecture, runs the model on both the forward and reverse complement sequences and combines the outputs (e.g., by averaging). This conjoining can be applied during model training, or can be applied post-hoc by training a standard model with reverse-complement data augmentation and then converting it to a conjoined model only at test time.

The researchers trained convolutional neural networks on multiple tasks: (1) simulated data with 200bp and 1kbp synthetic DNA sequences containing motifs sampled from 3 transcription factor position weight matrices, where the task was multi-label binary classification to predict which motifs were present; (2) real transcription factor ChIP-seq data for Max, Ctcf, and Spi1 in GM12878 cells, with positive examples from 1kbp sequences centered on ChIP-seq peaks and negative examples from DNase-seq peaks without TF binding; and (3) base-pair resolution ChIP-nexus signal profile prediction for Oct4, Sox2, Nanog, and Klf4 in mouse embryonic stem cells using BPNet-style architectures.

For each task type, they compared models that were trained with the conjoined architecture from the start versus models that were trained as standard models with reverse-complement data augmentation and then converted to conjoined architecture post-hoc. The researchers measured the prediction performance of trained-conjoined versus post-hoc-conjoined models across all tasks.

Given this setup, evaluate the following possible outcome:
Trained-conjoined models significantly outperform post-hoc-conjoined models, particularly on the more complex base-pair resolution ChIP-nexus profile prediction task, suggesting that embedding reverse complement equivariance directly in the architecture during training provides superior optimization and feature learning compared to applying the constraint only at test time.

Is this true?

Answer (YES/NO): NO